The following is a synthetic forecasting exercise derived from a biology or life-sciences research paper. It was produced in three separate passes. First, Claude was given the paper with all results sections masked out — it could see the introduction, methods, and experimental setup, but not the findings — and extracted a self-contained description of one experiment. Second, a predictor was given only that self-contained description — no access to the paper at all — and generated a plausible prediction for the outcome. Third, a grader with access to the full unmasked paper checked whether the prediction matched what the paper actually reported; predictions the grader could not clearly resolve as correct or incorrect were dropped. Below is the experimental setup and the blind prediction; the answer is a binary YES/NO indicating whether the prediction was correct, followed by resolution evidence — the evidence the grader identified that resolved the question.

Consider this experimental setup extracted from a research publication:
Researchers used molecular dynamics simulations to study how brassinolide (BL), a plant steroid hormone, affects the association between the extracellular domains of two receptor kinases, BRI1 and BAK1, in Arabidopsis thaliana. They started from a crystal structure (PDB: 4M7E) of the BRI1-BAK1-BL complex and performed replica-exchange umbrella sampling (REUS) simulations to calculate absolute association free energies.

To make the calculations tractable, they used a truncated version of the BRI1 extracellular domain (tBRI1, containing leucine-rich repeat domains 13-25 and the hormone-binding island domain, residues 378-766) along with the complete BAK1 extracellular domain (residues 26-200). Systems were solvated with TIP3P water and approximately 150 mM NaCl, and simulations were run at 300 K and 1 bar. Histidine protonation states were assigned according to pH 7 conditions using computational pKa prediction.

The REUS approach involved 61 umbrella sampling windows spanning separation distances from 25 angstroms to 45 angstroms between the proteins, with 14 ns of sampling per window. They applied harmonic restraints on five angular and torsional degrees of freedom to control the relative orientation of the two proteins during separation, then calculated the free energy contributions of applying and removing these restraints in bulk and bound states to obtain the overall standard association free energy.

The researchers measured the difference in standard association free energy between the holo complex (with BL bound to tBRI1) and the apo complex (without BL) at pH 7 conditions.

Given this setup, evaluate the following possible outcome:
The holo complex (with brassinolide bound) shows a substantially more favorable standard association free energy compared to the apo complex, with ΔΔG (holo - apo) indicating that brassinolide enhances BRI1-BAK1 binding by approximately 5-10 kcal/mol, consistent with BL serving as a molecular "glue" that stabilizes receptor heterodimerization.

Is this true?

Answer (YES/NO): NO